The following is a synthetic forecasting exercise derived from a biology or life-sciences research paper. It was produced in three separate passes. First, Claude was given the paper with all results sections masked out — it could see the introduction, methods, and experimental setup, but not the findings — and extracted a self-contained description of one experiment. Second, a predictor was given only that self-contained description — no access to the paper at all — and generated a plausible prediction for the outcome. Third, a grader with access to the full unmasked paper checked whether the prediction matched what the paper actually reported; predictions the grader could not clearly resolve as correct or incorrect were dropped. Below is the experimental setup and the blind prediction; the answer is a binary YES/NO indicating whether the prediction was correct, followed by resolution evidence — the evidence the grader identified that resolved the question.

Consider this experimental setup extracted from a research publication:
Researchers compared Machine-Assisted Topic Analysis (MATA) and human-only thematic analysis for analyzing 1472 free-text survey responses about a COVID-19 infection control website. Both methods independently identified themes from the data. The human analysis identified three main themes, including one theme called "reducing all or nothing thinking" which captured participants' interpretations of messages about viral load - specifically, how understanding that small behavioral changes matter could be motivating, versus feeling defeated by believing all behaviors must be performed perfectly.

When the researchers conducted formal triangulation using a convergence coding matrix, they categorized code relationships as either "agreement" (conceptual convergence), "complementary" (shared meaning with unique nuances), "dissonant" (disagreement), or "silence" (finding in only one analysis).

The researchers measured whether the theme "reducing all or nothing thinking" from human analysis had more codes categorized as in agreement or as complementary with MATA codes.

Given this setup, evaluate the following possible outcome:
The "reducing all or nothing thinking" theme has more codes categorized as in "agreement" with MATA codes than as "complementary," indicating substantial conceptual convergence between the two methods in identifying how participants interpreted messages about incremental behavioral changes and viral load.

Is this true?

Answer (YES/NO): NO